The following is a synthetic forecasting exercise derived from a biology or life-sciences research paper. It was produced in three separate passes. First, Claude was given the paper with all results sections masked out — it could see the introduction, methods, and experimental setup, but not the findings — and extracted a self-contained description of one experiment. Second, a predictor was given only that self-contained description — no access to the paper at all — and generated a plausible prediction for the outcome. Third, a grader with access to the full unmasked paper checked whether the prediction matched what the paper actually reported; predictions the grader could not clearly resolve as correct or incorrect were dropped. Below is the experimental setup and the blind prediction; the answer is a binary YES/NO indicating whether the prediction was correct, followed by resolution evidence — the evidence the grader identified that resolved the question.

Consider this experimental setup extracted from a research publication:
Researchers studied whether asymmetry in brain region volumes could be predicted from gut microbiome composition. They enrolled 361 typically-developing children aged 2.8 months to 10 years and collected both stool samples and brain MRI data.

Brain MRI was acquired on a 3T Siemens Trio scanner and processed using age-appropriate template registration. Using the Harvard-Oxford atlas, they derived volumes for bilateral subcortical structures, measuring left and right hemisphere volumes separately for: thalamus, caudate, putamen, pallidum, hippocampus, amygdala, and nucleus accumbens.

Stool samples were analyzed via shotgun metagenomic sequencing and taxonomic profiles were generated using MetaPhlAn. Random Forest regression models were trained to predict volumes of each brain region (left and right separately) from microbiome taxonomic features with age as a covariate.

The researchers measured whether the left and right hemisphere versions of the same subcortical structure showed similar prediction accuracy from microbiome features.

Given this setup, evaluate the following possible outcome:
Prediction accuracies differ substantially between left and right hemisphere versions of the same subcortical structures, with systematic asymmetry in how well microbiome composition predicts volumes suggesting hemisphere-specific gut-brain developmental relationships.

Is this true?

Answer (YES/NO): NO